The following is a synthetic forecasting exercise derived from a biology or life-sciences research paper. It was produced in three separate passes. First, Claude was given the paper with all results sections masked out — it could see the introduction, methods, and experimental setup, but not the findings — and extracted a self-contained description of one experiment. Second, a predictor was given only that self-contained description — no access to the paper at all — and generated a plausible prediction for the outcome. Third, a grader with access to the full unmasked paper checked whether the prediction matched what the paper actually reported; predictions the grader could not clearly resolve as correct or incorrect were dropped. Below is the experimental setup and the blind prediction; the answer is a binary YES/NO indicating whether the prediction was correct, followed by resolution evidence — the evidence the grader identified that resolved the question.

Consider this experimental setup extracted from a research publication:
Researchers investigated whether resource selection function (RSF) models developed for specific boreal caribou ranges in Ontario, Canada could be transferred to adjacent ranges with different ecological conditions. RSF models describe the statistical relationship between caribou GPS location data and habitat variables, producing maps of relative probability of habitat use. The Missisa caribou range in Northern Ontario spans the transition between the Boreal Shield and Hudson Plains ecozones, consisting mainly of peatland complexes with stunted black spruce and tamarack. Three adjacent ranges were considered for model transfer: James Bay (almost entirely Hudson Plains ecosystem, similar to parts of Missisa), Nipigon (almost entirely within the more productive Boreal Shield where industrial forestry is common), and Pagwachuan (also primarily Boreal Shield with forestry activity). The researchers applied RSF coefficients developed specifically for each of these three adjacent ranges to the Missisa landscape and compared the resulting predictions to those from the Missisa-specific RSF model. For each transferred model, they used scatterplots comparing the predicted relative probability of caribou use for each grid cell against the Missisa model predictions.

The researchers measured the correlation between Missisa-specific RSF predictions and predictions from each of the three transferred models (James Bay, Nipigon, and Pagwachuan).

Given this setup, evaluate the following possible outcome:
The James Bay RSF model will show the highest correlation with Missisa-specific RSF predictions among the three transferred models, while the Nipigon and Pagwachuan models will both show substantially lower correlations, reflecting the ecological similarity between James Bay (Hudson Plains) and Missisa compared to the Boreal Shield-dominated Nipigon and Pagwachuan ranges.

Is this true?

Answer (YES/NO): YES